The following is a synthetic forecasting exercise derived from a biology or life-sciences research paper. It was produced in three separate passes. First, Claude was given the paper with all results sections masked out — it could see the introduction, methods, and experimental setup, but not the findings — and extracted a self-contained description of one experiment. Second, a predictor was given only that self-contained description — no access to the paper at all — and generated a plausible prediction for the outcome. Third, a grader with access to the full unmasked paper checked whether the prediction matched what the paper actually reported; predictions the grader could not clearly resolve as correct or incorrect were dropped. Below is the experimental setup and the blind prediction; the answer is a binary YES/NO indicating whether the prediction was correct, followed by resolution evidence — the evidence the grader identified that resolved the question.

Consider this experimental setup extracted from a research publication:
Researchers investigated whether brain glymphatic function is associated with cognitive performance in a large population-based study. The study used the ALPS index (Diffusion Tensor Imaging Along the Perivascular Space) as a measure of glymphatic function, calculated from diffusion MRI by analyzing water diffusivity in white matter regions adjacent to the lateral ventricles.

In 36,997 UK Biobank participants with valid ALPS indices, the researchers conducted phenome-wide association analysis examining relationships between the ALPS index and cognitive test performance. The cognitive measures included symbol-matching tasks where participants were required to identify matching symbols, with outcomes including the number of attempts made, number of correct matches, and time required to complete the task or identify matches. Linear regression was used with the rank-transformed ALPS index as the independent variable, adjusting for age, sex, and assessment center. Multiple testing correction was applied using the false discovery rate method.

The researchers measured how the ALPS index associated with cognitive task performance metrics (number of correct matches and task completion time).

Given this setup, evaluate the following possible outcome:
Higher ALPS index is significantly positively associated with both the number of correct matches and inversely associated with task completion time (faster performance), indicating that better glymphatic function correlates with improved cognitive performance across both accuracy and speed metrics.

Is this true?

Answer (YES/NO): YES